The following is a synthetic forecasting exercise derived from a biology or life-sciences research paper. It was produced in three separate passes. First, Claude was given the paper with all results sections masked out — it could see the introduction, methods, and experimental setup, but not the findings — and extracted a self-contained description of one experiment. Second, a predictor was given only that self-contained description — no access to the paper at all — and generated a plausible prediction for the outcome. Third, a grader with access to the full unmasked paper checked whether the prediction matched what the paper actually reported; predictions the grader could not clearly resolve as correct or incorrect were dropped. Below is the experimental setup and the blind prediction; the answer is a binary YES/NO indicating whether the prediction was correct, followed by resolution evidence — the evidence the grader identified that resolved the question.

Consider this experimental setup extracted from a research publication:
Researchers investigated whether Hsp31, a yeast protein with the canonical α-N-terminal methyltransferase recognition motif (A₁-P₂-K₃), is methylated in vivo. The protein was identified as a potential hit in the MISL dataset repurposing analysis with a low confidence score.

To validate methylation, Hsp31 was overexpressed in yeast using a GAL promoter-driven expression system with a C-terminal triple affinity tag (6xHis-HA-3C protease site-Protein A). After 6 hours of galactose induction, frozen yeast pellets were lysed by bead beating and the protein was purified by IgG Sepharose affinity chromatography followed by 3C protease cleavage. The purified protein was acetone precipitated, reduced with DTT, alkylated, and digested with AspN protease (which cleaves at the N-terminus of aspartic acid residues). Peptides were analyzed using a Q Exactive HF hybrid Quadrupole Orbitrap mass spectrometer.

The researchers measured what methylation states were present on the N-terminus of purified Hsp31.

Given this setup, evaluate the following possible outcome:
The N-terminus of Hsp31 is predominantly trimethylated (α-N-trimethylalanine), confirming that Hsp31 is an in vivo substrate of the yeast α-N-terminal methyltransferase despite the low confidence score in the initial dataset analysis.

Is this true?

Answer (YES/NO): NO